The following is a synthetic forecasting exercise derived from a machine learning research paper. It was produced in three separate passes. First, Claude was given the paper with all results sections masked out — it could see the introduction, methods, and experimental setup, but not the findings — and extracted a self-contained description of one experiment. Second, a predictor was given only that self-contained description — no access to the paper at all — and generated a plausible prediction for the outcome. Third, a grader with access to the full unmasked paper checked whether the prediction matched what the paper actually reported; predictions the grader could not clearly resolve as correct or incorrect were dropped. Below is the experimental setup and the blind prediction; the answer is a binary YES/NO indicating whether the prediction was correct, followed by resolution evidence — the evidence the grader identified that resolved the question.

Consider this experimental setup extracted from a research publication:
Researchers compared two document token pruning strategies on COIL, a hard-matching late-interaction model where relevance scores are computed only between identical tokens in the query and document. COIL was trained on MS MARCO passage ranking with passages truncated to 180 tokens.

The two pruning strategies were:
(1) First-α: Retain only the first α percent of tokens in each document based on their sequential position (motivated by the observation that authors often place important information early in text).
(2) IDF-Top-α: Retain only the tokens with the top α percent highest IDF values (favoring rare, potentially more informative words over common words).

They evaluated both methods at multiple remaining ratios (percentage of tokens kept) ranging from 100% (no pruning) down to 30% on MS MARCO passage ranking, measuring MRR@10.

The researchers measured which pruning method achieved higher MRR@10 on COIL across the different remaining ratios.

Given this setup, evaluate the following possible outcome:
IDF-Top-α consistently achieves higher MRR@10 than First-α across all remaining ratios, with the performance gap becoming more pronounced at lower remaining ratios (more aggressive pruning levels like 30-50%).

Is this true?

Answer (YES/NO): NO